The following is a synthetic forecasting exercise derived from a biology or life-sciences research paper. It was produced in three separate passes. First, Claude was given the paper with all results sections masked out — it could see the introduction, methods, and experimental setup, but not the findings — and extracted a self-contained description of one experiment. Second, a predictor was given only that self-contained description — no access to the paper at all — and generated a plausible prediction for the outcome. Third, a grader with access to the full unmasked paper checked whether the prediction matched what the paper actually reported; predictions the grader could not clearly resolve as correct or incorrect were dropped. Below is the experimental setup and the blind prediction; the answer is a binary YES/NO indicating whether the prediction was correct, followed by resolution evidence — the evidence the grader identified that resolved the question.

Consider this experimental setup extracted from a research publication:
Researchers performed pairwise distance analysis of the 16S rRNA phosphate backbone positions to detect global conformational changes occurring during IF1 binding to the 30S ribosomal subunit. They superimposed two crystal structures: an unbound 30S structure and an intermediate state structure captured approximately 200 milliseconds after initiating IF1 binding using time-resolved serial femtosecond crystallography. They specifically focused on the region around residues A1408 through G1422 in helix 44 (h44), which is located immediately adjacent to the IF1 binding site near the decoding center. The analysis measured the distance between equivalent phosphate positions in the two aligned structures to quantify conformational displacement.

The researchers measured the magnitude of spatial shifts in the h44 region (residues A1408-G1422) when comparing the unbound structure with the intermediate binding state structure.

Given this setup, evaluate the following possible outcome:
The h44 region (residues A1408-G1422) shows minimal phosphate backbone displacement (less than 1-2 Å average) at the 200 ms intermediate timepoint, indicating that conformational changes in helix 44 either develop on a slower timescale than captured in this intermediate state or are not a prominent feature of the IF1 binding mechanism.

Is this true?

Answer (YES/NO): NO